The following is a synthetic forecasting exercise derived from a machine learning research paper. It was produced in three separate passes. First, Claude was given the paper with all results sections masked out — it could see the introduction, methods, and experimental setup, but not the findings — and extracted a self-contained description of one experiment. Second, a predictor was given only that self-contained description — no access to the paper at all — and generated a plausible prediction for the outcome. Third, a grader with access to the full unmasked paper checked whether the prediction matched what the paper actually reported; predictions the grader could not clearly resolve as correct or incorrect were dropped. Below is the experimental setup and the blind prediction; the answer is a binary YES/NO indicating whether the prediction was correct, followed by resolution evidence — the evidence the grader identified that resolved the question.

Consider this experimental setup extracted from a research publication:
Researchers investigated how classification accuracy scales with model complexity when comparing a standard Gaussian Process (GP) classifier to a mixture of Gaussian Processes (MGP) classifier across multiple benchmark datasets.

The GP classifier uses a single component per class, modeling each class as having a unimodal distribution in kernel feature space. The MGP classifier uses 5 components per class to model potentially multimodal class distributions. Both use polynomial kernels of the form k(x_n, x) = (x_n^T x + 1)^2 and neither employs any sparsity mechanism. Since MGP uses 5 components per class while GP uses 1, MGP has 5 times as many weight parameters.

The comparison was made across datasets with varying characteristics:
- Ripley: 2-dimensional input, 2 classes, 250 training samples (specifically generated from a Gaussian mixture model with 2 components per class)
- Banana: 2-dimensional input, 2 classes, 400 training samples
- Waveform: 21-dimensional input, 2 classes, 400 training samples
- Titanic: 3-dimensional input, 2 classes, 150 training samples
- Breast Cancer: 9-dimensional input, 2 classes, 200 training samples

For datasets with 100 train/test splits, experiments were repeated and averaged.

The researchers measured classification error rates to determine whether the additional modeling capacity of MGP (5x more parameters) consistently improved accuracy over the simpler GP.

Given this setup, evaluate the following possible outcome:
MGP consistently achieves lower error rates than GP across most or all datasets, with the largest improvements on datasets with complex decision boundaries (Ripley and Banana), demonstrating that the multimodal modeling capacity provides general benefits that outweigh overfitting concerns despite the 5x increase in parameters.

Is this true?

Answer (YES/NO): NO